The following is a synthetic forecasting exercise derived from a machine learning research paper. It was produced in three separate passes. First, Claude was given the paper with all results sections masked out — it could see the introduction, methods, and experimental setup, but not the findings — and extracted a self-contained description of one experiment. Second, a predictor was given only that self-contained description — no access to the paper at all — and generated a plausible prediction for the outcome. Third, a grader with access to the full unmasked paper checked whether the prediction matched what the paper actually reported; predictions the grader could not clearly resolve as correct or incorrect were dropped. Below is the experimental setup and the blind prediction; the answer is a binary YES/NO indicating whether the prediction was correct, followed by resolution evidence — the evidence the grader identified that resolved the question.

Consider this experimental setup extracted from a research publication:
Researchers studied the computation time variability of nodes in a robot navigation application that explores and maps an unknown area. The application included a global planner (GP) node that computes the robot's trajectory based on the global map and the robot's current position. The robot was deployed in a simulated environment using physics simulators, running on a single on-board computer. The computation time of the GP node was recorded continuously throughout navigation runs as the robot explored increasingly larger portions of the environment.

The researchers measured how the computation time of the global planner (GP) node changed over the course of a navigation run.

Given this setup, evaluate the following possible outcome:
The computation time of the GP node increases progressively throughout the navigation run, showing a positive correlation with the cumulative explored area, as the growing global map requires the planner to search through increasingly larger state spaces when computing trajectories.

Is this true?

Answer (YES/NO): YES